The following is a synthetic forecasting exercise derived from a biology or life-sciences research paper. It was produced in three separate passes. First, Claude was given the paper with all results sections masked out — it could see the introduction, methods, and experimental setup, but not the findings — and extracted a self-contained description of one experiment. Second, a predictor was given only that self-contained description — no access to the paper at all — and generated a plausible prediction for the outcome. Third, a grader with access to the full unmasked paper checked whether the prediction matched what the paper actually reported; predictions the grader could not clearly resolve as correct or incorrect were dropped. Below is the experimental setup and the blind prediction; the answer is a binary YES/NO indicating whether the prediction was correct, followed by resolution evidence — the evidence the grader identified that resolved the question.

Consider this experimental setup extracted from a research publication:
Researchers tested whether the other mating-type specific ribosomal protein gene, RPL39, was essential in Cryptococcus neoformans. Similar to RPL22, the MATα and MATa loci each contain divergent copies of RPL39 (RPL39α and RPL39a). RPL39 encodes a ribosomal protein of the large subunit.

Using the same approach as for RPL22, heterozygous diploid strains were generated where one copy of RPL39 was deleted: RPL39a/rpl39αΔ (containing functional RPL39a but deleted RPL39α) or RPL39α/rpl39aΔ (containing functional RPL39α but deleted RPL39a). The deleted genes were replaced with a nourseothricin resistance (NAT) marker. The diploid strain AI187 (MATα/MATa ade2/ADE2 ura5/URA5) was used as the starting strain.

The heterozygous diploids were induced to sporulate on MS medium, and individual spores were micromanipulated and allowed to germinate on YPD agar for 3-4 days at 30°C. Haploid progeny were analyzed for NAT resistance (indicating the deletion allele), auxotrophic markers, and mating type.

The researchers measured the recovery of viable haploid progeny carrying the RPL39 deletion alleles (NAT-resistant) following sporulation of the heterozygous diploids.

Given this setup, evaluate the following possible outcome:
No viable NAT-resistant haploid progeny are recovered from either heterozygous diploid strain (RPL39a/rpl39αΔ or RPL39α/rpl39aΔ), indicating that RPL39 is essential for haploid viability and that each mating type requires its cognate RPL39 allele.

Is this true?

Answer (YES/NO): YES